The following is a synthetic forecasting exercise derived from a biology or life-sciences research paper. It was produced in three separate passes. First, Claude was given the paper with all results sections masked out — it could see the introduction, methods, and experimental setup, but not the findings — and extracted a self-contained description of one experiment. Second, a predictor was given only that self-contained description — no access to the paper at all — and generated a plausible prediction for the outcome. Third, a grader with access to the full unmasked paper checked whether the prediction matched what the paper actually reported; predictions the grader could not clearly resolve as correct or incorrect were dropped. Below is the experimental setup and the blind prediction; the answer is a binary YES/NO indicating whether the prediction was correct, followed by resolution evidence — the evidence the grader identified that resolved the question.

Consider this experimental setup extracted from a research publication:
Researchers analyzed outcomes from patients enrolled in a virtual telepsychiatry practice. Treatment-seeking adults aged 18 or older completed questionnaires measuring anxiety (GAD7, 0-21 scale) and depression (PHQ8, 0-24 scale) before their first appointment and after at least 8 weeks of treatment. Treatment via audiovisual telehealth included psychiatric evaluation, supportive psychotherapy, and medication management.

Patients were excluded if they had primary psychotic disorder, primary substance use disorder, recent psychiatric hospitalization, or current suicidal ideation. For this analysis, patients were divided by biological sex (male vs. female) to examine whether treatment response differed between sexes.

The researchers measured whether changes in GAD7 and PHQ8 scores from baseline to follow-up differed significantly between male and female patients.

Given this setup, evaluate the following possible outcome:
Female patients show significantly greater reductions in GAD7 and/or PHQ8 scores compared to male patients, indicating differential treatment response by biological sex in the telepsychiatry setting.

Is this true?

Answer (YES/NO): NO